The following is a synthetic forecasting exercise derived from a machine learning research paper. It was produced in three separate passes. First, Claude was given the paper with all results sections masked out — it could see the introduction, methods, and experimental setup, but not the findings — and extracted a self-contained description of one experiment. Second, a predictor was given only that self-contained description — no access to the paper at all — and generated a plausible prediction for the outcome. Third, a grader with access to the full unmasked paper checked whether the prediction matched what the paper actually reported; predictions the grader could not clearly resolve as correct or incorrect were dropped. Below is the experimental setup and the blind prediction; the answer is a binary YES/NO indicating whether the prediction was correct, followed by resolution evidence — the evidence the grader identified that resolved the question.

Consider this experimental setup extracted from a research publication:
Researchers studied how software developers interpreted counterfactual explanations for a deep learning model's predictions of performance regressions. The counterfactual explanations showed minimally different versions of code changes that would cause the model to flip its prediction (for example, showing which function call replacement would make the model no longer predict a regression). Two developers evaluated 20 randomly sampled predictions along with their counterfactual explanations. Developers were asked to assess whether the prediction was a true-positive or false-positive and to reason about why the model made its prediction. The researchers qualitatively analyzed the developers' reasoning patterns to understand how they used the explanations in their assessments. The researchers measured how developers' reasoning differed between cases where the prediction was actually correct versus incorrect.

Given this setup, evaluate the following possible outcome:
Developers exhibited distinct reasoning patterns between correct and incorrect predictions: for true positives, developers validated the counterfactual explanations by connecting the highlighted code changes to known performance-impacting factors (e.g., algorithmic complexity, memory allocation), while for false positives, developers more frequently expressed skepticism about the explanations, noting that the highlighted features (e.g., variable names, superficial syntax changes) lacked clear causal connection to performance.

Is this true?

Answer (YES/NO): YES